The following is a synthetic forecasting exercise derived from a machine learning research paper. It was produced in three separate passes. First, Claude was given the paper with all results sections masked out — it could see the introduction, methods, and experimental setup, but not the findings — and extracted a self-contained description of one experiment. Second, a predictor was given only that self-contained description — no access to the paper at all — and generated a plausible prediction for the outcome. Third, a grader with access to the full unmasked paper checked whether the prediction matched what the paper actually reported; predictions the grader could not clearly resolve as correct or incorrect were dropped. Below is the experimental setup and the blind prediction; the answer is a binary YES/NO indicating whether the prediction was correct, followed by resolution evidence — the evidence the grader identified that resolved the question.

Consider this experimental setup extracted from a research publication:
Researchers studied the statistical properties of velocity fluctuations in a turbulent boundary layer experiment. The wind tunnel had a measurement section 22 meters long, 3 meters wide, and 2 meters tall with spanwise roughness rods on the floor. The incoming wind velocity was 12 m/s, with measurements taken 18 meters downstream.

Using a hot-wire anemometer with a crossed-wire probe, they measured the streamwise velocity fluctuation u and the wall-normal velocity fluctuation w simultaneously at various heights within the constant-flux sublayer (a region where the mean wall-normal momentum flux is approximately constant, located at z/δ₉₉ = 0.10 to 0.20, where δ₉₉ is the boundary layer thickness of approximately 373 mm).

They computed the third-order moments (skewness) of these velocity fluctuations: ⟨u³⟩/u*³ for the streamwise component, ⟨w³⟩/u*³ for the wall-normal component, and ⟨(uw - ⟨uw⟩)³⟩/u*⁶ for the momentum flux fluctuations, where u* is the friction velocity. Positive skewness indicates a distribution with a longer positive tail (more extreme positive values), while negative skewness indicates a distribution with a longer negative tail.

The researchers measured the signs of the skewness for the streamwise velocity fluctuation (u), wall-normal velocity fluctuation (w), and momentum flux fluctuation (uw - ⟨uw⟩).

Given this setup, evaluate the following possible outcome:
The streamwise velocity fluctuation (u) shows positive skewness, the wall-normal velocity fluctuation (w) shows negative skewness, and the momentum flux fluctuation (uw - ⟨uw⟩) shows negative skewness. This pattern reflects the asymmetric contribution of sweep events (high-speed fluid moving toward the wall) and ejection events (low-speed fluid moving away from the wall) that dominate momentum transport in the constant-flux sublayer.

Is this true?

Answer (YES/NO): NO